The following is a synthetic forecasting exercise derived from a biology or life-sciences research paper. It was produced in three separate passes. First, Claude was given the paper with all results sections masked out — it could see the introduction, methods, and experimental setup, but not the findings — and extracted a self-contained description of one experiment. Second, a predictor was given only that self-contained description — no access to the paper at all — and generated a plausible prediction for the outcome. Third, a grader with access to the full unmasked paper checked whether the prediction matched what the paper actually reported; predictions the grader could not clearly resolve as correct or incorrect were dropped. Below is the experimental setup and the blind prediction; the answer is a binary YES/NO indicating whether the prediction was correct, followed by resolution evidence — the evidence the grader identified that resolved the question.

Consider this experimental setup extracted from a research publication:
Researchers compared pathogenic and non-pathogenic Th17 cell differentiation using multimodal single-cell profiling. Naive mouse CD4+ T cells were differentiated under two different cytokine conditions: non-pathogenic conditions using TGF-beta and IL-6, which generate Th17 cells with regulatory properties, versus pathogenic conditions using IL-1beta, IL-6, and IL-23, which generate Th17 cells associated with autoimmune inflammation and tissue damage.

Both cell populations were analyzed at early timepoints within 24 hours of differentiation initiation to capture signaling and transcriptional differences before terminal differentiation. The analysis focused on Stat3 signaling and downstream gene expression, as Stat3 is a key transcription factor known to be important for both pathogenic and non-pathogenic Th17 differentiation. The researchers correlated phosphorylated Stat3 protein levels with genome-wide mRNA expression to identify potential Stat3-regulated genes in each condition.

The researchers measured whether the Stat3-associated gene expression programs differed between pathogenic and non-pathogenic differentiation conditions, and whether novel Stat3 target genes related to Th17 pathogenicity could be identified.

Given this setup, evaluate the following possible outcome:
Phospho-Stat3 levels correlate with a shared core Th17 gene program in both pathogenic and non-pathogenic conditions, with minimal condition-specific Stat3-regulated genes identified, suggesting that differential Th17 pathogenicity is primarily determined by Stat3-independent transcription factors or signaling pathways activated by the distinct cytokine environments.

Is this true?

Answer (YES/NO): NO